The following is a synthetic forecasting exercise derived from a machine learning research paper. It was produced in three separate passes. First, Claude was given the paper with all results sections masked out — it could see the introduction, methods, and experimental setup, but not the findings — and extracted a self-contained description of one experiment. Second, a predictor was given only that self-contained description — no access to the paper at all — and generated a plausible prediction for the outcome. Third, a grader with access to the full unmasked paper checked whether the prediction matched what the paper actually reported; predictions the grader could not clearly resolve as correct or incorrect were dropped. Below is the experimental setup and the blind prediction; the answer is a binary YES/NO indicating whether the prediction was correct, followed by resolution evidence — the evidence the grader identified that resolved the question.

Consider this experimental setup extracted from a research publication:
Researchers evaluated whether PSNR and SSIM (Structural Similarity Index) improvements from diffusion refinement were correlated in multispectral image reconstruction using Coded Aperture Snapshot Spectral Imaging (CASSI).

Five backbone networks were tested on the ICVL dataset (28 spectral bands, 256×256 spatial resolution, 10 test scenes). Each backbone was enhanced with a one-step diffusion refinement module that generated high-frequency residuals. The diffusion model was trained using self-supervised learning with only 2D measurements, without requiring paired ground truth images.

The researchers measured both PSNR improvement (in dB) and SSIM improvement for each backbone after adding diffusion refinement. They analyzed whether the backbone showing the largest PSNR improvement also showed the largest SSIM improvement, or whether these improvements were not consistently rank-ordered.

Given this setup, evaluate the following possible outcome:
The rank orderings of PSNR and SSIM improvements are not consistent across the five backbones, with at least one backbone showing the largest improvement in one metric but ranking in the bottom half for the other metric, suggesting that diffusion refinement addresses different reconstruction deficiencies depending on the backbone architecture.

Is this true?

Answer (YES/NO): YES